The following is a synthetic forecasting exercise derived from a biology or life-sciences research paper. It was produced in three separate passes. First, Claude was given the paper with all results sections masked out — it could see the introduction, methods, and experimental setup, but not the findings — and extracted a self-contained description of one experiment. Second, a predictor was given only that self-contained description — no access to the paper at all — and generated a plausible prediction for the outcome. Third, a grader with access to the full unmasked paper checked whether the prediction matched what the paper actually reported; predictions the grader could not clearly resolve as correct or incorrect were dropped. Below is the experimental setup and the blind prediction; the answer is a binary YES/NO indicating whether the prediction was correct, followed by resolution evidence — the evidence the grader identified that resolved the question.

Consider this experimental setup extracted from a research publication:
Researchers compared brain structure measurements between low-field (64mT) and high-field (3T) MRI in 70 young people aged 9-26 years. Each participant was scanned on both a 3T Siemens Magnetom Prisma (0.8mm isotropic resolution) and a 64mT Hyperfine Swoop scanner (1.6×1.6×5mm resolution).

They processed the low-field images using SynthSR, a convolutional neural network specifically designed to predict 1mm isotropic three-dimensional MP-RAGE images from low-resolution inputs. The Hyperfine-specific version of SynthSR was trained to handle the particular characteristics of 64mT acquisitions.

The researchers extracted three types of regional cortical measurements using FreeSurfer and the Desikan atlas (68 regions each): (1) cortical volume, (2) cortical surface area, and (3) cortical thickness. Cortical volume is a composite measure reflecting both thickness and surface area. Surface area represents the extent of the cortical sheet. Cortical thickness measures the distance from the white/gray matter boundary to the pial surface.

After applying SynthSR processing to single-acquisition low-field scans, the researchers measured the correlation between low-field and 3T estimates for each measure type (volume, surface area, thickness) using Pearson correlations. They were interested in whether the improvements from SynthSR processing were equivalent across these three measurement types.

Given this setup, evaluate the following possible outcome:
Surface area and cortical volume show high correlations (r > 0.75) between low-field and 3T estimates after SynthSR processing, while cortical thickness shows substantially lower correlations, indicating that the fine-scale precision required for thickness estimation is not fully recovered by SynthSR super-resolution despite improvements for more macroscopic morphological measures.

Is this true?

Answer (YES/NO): YES